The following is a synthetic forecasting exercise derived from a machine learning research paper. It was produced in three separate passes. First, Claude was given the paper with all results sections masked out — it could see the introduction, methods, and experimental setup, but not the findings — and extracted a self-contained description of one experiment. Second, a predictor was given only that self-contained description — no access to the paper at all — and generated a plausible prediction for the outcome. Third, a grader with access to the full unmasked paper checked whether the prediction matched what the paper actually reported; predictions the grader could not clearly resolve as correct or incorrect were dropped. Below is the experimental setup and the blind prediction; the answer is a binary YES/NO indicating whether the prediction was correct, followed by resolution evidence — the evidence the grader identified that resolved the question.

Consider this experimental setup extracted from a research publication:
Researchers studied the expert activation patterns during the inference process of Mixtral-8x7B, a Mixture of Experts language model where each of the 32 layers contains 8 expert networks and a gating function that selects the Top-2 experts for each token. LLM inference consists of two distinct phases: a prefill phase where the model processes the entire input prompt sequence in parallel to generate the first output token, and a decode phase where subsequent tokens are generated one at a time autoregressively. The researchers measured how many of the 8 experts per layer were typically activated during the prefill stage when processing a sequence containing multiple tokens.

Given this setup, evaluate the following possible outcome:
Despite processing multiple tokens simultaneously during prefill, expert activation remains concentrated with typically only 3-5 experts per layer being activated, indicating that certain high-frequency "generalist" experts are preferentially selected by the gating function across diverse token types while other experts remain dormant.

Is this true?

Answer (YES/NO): NO